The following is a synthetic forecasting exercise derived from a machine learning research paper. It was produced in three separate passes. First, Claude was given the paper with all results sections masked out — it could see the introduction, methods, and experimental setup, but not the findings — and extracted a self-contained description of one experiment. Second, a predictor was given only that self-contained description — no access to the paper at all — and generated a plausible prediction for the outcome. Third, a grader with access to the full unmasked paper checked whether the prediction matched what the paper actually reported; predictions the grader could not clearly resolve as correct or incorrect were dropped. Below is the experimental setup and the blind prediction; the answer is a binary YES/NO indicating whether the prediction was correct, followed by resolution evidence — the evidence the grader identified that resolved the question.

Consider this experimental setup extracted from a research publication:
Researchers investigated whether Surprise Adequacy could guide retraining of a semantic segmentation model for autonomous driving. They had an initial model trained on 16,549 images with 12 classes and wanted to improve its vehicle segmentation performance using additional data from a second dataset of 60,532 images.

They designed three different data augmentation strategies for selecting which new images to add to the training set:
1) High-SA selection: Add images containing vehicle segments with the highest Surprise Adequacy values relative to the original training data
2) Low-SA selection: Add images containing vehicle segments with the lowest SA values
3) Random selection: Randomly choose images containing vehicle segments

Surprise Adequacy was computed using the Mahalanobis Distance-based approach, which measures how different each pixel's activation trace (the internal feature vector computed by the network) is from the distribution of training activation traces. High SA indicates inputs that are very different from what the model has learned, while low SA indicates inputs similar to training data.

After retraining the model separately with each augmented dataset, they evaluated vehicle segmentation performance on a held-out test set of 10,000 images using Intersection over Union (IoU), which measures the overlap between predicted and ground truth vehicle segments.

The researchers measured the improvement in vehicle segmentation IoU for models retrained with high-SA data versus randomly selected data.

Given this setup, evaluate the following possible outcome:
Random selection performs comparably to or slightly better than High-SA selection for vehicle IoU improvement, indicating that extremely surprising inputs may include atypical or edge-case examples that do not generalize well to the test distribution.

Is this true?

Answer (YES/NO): NO